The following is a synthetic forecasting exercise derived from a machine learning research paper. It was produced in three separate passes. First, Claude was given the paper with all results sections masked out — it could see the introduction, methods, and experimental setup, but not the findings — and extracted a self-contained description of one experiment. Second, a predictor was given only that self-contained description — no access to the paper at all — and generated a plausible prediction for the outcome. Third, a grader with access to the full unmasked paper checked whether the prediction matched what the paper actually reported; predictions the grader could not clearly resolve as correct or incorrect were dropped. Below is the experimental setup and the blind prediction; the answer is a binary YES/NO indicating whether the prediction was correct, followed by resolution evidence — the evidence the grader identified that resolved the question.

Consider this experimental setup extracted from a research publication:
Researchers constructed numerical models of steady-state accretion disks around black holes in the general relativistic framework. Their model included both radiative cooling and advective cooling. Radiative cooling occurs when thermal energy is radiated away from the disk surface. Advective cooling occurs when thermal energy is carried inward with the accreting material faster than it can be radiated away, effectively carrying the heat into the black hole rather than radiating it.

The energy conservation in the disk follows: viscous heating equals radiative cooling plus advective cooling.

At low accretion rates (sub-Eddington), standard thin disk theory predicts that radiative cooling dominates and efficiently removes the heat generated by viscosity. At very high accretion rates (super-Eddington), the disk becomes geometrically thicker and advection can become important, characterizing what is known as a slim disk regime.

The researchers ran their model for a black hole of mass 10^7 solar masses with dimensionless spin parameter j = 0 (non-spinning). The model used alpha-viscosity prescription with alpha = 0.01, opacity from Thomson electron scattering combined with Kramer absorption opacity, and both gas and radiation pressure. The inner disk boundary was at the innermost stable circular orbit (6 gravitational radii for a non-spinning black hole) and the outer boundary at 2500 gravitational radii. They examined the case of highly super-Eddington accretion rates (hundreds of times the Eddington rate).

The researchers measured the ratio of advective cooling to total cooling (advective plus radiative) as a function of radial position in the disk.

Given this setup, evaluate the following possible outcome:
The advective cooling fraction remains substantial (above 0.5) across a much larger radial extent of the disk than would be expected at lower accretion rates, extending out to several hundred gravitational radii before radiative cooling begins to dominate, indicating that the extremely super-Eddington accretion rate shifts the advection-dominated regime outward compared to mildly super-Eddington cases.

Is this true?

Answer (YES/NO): NO